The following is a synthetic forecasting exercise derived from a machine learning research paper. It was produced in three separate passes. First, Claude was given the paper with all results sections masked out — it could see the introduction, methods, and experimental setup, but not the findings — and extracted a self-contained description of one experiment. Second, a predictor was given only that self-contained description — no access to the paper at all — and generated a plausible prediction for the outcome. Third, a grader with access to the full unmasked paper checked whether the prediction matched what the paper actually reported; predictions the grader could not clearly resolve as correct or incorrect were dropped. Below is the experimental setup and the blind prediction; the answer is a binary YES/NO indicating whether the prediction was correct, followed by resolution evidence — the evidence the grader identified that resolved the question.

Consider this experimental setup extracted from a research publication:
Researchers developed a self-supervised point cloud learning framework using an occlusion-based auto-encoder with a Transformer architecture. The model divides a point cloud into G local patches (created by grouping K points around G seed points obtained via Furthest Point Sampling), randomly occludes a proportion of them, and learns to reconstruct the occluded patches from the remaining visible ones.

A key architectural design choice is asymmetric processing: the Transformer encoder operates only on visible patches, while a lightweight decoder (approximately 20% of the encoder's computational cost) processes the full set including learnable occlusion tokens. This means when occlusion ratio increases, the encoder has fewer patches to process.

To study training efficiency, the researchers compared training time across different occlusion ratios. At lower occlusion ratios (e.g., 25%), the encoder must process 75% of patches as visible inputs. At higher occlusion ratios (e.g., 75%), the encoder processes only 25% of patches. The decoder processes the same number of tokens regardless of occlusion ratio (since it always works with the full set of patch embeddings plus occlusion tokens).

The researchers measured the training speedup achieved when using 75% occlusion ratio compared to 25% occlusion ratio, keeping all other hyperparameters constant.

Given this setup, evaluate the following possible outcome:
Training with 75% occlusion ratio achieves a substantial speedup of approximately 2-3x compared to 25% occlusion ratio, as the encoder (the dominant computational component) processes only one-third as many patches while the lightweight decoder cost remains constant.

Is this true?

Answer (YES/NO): NO